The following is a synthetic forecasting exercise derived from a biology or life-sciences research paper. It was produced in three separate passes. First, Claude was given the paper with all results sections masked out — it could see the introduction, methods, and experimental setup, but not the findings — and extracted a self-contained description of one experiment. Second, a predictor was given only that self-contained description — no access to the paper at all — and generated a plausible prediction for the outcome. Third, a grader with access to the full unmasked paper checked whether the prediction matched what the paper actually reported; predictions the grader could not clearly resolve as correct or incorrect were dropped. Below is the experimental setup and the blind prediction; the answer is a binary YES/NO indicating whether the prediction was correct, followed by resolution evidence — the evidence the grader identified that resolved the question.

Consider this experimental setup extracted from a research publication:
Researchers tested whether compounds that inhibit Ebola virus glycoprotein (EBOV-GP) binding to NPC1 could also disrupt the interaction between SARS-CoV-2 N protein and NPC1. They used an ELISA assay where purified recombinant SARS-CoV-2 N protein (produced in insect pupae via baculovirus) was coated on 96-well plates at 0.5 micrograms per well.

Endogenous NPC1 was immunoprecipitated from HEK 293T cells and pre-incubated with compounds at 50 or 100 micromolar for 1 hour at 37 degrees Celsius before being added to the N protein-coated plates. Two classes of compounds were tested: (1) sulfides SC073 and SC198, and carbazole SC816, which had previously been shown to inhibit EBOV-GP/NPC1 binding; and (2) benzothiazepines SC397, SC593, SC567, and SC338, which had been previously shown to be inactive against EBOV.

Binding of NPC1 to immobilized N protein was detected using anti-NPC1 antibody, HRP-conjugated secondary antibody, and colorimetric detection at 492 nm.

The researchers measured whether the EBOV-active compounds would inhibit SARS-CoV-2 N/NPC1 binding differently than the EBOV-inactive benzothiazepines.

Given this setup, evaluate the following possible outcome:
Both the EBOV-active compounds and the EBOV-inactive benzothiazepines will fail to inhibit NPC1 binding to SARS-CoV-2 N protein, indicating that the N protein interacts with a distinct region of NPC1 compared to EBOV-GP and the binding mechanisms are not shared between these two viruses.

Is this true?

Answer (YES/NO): NO